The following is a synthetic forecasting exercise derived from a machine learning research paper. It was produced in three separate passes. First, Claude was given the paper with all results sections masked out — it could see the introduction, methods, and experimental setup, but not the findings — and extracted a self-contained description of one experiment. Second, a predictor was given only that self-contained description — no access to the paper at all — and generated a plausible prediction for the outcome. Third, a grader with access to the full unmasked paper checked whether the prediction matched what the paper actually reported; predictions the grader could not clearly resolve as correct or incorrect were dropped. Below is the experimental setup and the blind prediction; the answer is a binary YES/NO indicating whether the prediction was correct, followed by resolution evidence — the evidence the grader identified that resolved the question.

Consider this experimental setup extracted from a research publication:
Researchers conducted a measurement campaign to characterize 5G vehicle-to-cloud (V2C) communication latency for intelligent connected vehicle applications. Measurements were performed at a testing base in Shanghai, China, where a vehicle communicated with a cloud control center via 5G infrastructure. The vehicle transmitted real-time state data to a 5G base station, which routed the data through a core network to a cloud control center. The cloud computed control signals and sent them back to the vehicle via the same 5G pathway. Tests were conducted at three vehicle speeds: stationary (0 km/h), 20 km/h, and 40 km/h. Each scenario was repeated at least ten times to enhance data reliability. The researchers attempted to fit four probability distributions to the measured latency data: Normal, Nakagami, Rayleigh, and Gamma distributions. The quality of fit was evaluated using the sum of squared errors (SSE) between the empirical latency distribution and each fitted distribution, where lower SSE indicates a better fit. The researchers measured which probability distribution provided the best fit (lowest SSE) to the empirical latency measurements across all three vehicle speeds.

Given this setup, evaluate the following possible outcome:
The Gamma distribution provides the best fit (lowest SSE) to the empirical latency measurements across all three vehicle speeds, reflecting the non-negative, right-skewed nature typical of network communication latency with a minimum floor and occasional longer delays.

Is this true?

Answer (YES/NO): YES